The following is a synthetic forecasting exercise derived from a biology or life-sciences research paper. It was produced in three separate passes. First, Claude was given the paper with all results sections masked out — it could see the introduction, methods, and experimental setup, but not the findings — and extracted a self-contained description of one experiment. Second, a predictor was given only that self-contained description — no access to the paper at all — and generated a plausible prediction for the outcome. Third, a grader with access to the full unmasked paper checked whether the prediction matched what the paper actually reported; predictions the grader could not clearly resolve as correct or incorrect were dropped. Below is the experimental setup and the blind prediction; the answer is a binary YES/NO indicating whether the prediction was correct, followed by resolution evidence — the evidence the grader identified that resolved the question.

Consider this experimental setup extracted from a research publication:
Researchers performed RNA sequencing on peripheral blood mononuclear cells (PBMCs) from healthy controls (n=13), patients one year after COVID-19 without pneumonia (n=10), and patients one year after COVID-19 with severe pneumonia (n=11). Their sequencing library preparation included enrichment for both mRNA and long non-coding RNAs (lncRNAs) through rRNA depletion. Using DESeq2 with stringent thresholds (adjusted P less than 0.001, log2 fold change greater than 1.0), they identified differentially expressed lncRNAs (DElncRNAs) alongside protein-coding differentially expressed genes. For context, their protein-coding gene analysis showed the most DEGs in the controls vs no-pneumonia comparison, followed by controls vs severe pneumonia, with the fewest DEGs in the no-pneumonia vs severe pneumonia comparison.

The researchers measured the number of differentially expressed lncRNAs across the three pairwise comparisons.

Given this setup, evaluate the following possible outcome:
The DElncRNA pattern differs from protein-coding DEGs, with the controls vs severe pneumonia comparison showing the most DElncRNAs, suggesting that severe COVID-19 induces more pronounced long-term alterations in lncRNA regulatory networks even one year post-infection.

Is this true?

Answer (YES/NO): NO